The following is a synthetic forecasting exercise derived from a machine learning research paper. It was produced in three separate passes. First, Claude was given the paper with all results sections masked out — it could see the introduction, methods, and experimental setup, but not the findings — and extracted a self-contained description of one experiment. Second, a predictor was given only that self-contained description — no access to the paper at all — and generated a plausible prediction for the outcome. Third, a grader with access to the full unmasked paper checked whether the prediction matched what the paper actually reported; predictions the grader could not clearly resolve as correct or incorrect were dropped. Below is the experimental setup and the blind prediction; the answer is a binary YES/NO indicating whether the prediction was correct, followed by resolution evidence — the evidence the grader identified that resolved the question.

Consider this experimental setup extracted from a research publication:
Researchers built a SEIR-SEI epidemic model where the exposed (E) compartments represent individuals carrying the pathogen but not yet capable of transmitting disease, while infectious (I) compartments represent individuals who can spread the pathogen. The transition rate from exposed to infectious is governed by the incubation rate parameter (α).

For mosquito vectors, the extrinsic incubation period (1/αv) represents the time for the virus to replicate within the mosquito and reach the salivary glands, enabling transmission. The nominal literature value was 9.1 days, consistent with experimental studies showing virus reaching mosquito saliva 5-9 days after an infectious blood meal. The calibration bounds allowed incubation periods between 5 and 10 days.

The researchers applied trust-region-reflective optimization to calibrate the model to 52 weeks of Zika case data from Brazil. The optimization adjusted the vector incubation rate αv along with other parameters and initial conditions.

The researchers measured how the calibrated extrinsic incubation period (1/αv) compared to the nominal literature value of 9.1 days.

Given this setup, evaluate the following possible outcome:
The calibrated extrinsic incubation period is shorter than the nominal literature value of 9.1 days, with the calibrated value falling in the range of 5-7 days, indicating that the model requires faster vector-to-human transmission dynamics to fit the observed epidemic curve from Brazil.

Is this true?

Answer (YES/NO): NO